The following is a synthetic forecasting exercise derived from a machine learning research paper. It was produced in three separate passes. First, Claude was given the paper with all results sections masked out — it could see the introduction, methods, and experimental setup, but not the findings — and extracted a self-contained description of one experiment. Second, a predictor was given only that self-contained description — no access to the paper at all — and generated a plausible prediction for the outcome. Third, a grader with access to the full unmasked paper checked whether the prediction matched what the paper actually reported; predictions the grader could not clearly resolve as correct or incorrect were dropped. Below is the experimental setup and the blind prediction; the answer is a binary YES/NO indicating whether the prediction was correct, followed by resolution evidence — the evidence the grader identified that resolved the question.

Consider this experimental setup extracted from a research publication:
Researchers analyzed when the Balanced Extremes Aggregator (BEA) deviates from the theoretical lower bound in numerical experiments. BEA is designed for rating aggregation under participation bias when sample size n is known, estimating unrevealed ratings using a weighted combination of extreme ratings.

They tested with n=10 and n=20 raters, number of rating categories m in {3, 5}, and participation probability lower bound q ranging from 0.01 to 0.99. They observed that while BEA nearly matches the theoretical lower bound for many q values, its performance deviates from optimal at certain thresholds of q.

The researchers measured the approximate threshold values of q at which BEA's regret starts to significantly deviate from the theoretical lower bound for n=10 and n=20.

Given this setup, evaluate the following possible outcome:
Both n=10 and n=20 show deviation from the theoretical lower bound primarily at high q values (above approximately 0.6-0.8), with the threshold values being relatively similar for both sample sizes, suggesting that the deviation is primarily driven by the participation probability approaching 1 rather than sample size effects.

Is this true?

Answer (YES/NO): NO